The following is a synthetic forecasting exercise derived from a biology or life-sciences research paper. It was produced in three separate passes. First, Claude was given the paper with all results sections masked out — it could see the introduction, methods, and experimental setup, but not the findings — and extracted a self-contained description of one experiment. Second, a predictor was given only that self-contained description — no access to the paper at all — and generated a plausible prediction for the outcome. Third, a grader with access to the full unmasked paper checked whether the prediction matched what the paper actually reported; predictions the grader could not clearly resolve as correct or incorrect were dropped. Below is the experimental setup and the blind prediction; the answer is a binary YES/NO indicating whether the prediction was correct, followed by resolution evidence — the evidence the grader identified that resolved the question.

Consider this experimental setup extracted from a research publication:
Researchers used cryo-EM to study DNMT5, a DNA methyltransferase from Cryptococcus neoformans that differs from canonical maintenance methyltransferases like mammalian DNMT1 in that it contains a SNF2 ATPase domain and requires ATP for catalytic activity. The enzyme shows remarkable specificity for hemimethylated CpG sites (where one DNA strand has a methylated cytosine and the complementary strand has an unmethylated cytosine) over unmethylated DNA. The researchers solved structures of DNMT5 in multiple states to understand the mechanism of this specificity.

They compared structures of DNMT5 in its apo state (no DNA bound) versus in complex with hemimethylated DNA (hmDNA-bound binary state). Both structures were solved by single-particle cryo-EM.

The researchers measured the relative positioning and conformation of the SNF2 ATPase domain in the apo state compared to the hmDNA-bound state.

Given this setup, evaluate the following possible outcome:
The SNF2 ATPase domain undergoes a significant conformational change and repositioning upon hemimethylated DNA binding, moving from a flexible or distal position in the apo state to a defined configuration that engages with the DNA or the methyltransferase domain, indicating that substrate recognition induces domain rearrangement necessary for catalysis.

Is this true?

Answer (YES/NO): NO